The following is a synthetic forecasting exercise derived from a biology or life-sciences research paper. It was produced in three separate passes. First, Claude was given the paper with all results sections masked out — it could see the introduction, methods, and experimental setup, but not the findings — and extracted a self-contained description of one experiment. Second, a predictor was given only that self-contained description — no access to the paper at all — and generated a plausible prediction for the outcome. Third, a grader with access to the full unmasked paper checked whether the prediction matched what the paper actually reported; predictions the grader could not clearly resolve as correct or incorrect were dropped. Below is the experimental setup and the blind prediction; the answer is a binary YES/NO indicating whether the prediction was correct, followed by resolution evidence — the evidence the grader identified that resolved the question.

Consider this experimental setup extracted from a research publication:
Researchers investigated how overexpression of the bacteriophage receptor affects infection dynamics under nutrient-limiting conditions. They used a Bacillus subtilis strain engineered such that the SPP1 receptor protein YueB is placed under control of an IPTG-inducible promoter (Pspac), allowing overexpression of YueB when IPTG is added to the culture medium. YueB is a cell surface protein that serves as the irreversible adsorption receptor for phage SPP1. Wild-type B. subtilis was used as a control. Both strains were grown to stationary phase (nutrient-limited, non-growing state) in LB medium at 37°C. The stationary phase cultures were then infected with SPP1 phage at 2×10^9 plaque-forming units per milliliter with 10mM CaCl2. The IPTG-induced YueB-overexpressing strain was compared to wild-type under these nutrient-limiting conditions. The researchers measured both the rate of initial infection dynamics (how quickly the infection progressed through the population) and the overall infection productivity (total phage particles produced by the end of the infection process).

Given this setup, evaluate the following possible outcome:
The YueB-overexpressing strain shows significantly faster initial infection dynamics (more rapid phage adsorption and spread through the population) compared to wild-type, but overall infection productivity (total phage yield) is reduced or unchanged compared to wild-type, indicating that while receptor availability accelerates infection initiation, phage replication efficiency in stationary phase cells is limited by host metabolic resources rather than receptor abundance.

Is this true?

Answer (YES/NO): YES